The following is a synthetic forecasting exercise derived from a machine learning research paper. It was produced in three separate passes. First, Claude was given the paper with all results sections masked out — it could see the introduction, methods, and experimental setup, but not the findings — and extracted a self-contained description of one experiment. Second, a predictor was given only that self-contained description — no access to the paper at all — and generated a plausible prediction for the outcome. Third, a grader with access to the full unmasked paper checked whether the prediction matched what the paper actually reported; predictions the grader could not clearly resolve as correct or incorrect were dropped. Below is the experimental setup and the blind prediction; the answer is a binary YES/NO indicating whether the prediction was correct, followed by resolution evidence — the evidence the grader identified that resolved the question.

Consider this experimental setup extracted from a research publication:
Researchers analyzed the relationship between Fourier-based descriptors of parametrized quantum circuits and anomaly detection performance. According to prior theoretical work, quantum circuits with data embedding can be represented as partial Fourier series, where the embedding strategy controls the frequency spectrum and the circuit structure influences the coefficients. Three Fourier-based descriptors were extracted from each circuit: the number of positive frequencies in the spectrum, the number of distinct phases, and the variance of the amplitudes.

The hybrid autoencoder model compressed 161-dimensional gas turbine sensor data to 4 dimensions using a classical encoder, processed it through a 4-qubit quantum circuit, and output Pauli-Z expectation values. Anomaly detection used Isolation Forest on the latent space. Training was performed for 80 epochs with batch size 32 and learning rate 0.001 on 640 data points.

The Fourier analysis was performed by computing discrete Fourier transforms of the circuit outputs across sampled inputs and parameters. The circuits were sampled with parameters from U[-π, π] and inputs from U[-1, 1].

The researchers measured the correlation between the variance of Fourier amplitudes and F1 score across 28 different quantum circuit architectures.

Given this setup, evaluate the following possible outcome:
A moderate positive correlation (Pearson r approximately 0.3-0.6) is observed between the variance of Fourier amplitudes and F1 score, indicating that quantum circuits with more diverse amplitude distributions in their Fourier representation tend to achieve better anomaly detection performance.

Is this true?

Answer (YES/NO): NO